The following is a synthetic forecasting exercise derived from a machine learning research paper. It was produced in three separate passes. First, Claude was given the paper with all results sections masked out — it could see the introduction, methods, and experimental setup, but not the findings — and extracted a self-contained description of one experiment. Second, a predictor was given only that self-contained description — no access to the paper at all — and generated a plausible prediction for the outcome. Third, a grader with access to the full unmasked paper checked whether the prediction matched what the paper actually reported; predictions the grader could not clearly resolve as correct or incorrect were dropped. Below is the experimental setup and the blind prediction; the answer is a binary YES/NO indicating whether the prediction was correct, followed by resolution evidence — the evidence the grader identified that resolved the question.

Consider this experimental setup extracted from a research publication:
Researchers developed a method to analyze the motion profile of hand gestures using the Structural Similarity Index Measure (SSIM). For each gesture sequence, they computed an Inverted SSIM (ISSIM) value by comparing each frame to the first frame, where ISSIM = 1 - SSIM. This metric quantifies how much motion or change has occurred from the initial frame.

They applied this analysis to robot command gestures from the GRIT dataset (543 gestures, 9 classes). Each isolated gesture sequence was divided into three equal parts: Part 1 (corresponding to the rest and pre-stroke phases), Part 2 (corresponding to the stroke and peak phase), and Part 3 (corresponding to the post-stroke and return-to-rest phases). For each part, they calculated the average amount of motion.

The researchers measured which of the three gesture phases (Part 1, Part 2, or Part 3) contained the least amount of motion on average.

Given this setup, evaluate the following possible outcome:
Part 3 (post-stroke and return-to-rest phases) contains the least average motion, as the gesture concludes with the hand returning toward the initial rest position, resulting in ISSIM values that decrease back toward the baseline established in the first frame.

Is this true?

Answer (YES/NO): NO